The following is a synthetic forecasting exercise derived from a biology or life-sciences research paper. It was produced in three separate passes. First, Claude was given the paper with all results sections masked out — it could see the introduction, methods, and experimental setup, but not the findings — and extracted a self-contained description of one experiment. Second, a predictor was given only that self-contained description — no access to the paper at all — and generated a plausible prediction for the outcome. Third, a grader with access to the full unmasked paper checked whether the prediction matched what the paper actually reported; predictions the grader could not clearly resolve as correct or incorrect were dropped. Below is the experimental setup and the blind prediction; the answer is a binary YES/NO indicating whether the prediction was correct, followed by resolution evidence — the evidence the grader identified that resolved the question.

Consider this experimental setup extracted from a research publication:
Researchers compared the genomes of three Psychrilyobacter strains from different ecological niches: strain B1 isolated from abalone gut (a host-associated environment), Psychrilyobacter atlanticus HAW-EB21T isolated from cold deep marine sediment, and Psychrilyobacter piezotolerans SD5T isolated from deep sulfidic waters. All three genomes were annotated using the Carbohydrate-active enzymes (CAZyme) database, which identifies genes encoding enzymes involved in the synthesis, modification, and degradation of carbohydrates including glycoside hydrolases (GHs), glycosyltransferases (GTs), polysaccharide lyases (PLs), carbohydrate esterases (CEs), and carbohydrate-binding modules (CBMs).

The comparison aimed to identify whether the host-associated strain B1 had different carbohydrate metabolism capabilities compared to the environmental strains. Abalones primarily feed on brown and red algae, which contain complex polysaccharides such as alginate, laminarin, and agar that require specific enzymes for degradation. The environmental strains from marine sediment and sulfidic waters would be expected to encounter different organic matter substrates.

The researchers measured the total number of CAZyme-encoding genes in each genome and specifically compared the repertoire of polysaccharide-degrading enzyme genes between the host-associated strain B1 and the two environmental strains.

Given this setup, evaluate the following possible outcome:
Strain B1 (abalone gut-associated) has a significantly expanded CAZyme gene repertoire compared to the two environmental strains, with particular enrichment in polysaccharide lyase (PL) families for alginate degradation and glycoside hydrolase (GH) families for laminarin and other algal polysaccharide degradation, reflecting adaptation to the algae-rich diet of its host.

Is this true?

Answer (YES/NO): NO